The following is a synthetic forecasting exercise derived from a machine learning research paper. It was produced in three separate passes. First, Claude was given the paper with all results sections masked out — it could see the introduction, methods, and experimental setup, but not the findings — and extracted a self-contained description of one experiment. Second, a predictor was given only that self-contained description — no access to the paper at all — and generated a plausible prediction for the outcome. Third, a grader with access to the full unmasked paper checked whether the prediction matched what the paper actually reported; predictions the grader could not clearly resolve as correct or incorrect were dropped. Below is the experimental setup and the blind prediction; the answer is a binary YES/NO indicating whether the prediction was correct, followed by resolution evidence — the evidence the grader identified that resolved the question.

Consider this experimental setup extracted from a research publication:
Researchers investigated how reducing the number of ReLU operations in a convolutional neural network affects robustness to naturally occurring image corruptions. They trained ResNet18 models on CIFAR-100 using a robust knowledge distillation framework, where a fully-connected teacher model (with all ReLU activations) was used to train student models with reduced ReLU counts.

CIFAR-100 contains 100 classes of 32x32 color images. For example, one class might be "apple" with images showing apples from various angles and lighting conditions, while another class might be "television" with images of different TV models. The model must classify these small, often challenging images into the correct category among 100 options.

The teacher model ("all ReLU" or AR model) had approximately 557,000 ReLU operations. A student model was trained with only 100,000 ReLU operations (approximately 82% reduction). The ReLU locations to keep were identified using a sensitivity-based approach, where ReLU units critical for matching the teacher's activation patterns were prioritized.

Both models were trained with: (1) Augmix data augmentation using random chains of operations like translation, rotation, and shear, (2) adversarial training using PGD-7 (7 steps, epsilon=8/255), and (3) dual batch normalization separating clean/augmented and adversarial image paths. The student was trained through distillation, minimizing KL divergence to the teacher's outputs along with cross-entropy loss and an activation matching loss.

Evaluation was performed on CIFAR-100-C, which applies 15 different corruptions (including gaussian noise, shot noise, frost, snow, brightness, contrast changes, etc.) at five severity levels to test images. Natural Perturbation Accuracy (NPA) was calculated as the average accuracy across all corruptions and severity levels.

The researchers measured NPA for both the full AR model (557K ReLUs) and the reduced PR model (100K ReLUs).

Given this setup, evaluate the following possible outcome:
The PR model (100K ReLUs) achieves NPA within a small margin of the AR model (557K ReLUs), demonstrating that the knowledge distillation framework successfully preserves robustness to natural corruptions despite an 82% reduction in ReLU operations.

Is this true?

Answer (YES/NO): NO